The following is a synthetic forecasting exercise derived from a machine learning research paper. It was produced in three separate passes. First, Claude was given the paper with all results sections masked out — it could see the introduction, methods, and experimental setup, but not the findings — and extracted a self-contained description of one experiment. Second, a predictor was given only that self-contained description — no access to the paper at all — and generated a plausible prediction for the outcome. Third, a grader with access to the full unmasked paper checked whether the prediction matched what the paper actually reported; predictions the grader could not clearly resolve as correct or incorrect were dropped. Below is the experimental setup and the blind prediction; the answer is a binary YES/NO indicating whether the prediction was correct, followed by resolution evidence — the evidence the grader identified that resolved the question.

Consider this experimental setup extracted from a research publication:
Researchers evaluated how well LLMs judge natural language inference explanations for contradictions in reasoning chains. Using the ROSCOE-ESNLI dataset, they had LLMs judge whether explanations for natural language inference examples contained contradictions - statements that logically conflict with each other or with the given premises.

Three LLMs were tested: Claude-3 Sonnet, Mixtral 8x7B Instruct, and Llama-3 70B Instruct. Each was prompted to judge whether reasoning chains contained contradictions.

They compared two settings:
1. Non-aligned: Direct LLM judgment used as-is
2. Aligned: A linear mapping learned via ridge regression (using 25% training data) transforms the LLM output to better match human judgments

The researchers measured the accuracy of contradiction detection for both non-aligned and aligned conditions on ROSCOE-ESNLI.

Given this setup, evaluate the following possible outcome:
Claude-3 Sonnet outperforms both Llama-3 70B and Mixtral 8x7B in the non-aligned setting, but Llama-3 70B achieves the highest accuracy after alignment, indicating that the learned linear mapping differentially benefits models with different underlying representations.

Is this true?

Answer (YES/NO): NO